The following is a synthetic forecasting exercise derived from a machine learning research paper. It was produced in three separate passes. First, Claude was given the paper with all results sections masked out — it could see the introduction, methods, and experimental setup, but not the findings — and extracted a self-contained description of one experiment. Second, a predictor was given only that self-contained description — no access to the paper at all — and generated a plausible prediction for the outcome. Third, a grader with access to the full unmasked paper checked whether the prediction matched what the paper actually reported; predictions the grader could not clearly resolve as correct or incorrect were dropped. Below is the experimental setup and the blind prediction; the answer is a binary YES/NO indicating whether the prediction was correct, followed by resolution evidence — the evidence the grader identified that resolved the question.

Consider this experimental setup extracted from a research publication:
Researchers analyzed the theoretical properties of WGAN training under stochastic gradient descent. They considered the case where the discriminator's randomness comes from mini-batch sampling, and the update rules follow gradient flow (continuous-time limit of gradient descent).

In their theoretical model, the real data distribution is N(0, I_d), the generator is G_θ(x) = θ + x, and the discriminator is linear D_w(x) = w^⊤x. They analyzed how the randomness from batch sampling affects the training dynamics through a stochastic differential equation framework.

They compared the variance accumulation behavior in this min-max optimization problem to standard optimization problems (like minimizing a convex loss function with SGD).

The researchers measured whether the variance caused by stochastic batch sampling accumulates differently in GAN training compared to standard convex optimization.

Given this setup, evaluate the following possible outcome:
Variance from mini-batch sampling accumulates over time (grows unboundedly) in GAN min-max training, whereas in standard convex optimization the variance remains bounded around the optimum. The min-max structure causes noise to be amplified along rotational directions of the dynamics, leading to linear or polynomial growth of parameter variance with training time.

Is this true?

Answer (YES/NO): YES